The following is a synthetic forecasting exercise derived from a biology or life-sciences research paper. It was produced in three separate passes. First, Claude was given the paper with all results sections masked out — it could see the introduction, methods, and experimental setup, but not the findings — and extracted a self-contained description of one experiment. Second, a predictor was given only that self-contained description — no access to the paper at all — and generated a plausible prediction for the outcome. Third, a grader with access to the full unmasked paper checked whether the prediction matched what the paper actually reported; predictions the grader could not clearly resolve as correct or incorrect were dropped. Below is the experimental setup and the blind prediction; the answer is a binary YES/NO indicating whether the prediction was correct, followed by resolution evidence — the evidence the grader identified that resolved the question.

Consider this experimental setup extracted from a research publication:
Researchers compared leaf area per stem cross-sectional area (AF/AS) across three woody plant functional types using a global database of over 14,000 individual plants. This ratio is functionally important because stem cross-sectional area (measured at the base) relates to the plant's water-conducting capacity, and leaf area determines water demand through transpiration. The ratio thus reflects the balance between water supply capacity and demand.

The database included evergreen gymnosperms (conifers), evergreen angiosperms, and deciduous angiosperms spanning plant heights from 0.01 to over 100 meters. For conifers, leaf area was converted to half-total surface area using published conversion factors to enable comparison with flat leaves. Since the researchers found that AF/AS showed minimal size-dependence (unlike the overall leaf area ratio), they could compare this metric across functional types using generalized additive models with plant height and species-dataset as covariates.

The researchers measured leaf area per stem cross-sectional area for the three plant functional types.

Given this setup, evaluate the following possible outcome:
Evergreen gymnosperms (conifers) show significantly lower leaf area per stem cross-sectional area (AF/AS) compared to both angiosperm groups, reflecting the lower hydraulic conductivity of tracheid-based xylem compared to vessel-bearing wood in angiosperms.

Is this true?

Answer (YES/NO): NO